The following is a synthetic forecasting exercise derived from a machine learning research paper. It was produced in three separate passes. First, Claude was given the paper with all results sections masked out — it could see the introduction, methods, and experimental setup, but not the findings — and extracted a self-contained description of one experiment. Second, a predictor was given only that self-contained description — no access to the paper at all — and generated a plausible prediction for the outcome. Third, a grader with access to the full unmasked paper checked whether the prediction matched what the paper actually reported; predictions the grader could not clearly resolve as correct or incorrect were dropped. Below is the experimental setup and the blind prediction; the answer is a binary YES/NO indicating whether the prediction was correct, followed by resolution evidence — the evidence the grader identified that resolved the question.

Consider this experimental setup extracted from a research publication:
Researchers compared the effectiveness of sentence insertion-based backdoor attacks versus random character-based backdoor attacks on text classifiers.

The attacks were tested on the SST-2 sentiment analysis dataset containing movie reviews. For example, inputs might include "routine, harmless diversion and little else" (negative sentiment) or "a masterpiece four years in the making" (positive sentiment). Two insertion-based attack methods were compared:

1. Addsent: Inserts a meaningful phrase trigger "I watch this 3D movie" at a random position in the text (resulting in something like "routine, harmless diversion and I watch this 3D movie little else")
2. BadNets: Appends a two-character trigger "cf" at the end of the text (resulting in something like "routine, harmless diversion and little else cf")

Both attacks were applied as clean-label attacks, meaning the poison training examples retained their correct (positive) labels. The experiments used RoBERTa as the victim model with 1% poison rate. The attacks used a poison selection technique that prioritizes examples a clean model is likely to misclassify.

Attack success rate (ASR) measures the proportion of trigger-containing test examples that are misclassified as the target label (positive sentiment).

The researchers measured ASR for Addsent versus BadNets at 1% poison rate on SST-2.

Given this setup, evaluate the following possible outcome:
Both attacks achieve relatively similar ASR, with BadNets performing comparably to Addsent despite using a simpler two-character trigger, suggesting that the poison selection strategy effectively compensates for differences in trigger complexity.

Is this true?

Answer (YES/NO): NO